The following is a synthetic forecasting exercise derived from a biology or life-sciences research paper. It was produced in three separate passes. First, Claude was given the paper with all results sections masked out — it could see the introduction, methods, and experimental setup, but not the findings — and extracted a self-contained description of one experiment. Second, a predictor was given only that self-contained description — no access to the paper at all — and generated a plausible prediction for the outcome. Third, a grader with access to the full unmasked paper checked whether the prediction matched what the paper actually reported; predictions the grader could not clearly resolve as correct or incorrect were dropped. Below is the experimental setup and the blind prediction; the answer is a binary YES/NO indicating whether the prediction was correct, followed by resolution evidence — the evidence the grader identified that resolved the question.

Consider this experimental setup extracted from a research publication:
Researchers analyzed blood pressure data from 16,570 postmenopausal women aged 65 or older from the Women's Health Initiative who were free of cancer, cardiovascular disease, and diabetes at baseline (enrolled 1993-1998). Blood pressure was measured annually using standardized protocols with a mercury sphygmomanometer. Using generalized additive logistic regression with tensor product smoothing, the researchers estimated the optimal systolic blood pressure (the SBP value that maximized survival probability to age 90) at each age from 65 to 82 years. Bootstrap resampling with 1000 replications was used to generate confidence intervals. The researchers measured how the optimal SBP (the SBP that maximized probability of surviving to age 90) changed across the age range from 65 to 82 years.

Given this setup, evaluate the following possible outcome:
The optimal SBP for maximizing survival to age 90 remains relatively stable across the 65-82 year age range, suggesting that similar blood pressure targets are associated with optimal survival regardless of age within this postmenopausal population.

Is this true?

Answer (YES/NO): YES